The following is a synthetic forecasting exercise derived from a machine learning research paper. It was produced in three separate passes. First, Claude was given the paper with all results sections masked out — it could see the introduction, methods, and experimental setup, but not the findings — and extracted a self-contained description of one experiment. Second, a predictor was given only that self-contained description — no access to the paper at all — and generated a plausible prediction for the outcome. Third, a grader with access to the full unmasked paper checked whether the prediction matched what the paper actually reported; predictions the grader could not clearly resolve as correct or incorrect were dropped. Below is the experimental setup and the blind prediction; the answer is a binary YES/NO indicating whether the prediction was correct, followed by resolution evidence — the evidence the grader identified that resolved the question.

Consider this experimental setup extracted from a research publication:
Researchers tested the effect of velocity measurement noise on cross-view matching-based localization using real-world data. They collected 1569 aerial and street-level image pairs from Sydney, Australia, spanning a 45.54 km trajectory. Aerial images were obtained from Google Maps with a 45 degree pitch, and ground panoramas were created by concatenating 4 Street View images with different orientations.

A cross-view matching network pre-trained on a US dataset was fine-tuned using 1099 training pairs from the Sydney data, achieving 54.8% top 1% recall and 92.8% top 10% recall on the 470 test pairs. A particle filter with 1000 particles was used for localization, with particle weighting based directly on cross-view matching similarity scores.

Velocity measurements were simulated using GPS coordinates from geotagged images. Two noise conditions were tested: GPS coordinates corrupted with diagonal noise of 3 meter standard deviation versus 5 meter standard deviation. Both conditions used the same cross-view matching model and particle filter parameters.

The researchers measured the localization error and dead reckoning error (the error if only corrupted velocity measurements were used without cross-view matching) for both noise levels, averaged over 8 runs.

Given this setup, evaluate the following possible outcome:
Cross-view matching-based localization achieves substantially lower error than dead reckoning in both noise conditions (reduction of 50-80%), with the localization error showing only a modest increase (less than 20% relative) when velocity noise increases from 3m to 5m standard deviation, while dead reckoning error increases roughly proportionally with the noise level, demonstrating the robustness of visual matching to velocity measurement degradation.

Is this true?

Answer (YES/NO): NO